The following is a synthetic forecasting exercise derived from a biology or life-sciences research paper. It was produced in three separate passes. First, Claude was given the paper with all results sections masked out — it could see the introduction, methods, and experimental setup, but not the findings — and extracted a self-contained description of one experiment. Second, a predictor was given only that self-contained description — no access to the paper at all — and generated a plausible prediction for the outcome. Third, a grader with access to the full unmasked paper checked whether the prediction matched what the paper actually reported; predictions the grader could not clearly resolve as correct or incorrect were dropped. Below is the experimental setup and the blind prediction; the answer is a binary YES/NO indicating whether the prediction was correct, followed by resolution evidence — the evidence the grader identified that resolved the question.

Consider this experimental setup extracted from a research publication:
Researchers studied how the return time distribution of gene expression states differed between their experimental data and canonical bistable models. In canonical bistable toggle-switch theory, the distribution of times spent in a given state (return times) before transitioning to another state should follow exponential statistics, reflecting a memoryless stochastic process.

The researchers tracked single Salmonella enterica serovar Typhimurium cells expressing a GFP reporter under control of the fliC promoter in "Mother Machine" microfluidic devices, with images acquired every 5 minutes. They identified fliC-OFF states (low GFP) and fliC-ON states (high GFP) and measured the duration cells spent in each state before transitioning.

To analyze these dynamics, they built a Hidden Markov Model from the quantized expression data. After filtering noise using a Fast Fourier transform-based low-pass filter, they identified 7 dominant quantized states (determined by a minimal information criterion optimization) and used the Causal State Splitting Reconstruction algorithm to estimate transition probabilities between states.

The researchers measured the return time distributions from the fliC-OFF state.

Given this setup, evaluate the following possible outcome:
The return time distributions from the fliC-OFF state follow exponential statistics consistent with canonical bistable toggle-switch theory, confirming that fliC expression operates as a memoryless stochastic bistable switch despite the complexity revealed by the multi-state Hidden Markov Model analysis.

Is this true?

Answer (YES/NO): NO